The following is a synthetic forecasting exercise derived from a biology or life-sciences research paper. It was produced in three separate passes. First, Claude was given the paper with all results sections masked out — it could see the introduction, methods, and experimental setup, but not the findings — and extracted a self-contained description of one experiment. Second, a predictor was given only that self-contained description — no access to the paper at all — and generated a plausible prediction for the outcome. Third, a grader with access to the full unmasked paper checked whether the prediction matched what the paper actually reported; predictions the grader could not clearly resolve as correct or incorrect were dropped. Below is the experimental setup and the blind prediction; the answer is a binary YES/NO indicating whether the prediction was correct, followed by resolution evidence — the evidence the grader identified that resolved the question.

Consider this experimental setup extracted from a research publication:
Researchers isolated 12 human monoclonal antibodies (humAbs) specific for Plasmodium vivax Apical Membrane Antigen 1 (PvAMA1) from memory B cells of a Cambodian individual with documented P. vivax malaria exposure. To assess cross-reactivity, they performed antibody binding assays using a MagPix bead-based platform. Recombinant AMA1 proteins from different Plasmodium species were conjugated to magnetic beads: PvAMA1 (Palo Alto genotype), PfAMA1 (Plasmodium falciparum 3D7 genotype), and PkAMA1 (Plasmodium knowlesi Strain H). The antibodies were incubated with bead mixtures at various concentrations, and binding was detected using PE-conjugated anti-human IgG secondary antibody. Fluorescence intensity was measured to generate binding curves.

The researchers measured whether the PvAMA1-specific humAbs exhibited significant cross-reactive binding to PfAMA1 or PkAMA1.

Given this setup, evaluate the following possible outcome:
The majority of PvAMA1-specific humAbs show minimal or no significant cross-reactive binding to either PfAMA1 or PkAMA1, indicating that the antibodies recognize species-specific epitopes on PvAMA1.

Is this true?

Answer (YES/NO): NO